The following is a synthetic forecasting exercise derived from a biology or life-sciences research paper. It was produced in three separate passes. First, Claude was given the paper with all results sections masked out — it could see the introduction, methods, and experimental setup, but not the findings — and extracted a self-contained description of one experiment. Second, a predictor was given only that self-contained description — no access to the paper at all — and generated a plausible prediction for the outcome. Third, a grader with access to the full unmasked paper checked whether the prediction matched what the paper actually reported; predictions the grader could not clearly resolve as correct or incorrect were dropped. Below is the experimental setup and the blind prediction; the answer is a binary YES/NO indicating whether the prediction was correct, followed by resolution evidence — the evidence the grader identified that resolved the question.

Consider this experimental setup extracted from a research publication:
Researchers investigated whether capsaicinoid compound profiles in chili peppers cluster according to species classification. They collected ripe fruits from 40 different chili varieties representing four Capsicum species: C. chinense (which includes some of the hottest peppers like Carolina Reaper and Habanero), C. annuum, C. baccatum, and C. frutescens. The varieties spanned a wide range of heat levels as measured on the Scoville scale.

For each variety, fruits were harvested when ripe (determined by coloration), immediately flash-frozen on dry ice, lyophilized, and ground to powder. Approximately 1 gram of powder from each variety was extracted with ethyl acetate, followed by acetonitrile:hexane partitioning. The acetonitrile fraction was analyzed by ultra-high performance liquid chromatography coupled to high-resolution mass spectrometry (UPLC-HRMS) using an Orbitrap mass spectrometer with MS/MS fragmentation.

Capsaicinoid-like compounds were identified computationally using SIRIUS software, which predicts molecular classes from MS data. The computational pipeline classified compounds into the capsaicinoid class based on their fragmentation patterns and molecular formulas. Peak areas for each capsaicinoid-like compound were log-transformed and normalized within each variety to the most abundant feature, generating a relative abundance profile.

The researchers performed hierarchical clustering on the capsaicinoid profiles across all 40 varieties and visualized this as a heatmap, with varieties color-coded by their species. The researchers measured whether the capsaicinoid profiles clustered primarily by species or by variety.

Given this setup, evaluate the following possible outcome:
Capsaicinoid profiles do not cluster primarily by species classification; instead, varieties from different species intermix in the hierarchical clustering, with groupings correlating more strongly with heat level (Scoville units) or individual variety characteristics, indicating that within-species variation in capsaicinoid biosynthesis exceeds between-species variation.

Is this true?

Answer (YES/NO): YES